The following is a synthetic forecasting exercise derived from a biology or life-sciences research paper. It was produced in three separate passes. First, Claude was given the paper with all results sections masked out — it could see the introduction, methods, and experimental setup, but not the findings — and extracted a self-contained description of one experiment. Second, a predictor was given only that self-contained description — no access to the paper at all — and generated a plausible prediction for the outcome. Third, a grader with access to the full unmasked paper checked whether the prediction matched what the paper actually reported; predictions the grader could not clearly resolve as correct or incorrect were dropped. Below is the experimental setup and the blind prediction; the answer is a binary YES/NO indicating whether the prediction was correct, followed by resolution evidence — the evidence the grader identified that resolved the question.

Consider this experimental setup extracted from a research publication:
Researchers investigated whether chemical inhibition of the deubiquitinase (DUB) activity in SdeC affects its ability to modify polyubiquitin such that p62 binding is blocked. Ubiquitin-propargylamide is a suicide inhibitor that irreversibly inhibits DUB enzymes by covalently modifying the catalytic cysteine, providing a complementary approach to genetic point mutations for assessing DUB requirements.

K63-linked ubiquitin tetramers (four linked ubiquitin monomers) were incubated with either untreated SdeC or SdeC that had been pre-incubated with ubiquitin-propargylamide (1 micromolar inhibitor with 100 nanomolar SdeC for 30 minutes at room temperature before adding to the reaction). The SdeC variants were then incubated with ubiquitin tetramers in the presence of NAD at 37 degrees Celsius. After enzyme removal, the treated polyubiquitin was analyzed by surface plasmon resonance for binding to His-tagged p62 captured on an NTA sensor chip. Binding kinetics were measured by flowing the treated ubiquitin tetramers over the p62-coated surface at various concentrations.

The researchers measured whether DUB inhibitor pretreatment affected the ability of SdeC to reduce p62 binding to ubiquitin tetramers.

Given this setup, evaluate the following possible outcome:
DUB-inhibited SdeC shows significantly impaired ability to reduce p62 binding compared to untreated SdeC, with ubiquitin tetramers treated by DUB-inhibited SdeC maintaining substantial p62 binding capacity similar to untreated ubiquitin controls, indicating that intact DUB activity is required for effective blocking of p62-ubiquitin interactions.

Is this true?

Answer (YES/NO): NO